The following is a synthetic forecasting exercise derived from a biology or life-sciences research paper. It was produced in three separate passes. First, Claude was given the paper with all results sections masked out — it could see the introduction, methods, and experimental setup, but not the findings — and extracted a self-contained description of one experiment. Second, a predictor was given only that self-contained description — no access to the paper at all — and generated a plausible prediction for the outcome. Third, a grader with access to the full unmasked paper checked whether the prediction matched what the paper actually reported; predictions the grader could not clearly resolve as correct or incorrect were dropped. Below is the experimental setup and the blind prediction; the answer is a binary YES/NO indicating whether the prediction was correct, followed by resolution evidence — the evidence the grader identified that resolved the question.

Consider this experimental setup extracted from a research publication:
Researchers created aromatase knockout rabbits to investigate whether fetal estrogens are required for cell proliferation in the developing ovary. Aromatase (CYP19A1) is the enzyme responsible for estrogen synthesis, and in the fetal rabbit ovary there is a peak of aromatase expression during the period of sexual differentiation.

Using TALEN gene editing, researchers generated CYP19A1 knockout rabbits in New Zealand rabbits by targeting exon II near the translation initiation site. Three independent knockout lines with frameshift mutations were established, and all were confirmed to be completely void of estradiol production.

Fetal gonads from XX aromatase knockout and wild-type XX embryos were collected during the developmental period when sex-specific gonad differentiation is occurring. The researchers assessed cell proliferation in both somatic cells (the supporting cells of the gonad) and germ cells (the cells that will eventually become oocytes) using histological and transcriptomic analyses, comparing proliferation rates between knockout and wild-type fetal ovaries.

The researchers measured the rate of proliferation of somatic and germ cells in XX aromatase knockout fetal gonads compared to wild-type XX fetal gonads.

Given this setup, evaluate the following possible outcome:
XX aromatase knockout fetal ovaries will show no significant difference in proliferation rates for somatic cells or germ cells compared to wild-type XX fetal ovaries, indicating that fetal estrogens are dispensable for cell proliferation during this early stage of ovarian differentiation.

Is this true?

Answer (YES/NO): NO